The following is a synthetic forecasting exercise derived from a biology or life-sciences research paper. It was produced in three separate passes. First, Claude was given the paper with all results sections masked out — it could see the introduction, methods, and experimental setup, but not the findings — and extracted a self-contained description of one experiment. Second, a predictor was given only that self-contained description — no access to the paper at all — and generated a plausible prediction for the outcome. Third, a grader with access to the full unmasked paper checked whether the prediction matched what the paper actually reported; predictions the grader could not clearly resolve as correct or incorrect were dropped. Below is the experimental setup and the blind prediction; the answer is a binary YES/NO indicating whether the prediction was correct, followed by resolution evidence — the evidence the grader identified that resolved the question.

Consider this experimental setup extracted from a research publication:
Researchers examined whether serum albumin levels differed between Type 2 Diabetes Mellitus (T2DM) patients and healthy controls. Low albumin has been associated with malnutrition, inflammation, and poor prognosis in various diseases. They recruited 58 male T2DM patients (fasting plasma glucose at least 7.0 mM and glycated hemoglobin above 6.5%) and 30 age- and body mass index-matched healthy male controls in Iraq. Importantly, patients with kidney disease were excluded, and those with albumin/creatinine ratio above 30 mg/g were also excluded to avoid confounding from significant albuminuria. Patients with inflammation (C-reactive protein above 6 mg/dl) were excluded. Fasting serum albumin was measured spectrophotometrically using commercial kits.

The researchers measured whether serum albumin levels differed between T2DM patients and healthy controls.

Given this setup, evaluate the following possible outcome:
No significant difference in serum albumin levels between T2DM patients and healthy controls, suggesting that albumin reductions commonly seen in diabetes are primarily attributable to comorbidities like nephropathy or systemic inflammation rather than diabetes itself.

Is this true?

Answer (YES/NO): YES